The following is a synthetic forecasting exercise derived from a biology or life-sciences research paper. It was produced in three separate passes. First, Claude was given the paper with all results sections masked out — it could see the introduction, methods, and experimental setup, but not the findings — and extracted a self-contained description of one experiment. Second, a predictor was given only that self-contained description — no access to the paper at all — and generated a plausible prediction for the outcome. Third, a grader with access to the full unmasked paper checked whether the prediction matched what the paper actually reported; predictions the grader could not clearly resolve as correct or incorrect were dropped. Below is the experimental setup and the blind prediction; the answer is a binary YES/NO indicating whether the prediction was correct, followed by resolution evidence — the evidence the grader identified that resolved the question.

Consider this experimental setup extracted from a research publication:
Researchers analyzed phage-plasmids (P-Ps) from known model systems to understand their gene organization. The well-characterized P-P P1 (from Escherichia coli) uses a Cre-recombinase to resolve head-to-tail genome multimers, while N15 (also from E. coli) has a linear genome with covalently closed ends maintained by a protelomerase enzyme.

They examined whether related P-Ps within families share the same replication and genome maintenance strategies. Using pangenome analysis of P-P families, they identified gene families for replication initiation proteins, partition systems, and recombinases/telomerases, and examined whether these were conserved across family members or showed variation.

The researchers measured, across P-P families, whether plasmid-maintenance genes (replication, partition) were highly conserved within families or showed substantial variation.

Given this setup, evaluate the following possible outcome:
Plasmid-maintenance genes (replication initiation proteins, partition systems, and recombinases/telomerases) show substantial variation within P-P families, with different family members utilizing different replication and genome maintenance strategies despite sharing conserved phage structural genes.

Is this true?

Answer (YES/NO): YES